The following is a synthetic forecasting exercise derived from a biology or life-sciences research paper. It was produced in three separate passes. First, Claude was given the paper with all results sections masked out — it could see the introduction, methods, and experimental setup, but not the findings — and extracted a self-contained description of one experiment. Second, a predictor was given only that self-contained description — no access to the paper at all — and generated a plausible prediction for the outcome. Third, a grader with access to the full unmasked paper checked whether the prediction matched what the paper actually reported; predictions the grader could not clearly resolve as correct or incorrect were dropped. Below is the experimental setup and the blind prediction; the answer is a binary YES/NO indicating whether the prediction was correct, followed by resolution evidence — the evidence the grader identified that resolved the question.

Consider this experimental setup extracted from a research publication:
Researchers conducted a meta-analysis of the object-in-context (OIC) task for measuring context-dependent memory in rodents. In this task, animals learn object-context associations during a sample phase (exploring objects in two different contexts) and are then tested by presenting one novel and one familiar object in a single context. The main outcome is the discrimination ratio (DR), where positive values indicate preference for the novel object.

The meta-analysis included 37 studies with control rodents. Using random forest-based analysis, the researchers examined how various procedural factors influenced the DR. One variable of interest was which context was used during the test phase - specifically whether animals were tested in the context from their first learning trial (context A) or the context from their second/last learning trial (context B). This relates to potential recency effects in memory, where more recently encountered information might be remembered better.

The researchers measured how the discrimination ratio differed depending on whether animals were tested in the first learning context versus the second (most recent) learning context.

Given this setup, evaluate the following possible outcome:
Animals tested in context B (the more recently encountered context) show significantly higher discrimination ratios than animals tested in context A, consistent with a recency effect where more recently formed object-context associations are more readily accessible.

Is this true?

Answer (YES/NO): YES